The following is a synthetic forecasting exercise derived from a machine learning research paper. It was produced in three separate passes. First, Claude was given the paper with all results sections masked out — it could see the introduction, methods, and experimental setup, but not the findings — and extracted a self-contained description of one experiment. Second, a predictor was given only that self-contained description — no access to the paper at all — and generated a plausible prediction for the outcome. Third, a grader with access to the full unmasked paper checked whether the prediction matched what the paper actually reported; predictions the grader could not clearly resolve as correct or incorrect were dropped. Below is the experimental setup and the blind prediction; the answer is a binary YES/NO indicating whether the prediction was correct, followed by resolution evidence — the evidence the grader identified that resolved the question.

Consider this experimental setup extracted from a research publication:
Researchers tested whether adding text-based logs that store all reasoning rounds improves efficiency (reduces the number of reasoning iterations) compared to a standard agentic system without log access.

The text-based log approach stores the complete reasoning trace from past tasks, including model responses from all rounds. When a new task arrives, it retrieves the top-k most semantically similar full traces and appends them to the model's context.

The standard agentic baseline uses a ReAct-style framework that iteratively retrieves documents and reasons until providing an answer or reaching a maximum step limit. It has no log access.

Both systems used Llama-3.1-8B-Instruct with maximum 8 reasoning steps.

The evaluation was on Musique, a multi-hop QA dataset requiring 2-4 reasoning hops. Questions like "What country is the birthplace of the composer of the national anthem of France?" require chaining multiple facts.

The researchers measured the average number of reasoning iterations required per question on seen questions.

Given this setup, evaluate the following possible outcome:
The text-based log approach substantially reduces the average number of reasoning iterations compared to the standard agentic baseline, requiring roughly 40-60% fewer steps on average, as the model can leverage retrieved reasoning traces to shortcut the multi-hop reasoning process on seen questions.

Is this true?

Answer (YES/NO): NO